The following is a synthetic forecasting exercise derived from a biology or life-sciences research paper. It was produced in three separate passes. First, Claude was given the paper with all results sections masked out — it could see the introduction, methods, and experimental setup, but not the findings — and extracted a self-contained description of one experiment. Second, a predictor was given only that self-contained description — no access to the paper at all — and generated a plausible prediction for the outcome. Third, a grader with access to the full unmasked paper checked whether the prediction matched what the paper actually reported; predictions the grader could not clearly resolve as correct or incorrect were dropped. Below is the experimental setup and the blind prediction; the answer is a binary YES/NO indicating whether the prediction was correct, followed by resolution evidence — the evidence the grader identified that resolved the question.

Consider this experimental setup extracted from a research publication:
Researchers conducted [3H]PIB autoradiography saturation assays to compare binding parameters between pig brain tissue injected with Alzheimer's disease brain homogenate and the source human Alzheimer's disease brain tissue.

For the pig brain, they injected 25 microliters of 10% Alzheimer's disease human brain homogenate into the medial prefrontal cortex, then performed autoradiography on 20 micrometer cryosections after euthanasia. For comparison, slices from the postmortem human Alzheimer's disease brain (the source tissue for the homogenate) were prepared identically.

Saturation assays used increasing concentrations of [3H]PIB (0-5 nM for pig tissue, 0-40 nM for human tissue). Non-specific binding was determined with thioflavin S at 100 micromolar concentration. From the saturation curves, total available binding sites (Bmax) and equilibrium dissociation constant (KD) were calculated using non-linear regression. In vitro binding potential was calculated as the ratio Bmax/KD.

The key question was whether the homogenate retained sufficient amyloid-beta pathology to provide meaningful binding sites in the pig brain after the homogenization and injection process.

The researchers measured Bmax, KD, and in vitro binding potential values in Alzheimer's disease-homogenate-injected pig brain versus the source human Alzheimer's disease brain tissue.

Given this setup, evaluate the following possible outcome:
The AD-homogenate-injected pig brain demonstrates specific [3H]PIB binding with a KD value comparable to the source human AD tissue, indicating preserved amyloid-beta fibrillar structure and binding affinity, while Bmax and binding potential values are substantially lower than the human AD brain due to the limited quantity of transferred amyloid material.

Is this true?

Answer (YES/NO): NO